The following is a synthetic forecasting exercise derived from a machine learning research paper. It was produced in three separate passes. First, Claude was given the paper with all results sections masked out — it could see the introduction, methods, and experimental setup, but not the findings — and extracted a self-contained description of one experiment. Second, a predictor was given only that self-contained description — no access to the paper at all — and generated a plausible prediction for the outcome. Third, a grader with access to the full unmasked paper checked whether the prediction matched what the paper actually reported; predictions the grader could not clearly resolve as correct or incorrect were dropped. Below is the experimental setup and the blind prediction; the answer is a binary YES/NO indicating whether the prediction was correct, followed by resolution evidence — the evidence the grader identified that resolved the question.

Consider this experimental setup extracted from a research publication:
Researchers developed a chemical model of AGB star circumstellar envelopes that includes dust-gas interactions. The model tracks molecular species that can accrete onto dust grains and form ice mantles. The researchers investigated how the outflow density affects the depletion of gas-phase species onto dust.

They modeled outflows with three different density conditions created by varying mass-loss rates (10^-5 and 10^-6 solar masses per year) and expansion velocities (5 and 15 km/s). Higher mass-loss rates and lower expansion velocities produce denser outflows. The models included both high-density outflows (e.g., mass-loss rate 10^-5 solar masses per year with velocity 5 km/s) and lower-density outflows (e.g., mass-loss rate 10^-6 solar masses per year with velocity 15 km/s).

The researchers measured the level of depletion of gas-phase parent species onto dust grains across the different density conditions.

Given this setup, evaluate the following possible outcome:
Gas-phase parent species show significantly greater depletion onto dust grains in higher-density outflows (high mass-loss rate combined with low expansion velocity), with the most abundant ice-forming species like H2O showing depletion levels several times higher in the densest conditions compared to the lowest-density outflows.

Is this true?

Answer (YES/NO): YES